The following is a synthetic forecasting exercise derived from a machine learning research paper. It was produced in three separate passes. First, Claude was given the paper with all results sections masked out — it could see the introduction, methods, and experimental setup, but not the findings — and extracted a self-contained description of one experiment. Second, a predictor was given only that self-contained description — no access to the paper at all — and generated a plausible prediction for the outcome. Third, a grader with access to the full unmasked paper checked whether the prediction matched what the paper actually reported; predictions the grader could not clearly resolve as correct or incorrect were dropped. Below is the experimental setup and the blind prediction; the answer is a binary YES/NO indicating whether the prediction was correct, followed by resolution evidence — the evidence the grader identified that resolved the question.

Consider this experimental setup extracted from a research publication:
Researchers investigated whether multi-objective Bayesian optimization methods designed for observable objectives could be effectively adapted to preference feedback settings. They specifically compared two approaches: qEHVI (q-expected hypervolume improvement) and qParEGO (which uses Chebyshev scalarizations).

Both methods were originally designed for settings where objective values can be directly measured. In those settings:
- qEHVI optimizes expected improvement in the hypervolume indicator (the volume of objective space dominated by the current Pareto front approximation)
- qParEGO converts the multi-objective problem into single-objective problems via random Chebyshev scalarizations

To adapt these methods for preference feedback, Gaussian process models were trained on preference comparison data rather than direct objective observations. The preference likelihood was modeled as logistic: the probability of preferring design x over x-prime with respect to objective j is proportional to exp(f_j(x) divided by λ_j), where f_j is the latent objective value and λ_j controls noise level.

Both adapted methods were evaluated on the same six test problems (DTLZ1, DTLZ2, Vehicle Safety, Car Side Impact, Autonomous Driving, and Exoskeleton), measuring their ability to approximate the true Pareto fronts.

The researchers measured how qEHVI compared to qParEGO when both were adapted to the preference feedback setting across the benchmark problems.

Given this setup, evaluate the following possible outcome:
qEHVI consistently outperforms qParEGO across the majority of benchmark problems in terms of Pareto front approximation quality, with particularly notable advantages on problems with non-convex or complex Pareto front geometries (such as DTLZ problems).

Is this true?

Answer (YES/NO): NO